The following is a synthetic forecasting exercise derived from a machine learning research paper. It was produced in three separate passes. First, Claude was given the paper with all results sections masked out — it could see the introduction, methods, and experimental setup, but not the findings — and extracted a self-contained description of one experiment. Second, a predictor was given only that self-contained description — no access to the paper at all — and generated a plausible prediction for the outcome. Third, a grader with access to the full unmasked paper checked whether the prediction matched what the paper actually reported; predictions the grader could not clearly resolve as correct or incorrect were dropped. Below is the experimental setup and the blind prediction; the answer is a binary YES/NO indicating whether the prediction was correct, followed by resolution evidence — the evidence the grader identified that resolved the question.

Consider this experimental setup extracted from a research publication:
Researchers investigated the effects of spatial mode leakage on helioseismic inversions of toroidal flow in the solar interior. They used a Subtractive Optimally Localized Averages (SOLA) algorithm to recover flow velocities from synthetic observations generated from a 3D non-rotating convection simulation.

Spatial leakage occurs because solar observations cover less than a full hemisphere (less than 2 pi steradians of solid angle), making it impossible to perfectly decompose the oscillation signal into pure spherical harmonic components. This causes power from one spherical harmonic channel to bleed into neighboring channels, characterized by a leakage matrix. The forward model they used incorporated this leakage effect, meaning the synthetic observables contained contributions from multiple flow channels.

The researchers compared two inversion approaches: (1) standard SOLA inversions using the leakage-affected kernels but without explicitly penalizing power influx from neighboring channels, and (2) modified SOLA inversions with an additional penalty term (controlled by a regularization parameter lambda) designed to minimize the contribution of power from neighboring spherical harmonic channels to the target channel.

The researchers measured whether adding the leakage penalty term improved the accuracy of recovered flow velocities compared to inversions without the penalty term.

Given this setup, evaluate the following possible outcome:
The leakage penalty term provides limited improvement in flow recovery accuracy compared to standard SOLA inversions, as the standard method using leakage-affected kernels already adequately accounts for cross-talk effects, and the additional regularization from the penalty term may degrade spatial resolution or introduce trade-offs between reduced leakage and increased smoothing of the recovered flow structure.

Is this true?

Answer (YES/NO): NO